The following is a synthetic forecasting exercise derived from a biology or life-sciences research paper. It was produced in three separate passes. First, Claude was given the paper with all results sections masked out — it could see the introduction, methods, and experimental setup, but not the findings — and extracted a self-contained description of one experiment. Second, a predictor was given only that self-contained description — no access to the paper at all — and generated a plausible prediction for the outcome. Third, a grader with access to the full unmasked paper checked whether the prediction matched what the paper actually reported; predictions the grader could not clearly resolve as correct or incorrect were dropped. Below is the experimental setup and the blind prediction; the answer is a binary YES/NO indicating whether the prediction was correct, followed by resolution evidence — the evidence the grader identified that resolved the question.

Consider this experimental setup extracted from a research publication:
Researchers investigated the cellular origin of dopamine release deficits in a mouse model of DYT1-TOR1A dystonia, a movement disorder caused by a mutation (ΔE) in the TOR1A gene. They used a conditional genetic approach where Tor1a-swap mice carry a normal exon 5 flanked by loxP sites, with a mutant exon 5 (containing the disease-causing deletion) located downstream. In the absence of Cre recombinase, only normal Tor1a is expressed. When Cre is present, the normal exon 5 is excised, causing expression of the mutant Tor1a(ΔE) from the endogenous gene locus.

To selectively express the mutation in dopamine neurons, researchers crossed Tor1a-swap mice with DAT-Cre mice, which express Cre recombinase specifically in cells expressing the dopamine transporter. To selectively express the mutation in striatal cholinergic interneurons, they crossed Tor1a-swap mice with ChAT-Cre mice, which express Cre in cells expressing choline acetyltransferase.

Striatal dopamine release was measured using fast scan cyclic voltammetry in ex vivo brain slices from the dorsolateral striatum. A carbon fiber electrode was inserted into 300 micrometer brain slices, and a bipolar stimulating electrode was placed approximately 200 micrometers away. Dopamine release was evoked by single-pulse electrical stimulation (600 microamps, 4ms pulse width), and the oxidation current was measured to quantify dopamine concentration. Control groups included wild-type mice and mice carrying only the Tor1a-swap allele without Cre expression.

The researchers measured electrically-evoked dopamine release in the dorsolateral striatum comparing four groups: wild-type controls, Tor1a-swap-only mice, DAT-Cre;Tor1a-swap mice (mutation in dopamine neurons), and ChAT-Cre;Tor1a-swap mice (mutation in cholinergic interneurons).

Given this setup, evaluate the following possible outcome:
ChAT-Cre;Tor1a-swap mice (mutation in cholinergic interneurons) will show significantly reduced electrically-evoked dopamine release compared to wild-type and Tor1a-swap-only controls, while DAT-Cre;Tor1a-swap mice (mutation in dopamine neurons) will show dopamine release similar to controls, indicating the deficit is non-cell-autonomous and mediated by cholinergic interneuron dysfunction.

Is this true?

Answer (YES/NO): NO